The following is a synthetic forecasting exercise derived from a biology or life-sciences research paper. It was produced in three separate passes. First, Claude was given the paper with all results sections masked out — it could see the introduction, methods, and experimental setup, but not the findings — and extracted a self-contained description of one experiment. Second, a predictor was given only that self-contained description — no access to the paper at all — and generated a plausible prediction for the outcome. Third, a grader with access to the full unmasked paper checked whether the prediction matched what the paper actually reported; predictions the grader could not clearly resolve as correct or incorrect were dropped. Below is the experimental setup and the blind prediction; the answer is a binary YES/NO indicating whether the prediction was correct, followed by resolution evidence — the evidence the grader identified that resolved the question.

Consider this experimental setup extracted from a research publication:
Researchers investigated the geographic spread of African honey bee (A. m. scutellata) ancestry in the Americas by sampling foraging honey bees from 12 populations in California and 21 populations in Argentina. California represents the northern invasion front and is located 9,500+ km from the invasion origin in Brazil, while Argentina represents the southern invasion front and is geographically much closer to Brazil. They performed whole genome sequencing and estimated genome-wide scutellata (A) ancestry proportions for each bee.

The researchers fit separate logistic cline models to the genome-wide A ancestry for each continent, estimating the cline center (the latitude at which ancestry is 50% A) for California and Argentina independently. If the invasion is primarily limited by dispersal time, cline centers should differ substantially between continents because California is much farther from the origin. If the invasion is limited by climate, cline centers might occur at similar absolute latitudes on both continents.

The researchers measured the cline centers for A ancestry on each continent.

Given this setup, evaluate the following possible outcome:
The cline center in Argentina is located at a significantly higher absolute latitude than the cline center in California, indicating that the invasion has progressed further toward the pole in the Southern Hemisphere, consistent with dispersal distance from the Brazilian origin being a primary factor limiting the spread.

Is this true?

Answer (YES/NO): NO